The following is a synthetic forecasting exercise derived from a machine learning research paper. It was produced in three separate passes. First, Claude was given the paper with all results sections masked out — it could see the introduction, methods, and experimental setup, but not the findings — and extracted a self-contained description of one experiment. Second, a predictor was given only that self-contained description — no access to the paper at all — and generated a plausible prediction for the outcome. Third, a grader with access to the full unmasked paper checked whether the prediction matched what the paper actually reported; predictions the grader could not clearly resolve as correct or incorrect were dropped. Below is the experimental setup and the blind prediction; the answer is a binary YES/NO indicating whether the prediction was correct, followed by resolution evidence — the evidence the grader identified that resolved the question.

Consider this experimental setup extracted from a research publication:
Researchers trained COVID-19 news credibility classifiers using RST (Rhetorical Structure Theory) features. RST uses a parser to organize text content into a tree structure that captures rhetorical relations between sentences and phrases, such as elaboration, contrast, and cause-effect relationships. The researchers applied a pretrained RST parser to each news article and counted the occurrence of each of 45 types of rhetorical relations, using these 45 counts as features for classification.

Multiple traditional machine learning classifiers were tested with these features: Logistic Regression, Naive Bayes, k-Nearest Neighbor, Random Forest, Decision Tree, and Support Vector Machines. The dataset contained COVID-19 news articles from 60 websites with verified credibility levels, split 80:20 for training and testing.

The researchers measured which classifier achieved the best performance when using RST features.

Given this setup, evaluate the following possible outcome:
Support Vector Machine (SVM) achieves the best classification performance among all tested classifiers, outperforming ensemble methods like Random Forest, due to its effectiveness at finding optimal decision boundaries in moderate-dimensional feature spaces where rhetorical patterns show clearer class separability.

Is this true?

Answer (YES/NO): NO